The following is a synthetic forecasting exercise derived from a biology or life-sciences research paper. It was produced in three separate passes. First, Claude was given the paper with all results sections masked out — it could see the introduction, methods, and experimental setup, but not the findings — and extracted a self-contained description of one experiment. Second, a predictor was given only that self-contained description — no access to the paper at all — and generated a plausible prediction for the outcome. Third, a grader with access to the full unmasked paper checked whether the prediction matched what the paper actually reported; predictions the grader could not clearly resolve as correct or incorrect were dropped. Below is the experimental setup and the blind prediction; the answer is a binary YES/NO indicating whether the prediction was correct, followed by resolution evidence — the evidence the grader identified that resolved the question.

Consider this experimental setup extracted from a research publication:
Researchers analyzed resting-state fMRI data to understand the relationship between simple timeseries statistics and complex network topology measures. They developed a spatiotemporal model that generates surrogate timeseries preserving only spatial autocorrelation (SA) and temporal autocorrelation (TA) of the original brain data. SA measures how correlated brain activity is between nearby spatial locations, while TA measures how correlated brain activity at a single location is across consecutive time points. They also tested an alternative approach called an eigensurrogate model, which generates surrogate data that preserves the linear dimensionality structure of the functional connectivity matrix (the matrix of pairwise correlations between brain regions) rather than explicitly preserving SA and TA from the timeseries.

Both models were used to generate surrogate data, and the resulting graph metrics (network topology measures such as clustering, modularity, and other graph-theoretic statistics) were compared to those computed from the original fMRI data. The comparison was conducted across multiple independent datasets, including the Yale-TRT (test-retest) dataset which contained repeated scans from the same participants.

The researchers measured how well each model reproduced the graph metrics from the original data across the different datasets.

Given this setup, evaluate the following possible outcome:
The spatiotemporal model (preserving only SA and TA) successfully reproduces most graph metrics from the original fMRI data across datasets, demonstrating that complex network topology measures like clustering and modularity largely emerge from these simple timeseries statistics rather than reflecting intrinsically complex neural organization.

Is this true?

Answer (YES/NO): YES